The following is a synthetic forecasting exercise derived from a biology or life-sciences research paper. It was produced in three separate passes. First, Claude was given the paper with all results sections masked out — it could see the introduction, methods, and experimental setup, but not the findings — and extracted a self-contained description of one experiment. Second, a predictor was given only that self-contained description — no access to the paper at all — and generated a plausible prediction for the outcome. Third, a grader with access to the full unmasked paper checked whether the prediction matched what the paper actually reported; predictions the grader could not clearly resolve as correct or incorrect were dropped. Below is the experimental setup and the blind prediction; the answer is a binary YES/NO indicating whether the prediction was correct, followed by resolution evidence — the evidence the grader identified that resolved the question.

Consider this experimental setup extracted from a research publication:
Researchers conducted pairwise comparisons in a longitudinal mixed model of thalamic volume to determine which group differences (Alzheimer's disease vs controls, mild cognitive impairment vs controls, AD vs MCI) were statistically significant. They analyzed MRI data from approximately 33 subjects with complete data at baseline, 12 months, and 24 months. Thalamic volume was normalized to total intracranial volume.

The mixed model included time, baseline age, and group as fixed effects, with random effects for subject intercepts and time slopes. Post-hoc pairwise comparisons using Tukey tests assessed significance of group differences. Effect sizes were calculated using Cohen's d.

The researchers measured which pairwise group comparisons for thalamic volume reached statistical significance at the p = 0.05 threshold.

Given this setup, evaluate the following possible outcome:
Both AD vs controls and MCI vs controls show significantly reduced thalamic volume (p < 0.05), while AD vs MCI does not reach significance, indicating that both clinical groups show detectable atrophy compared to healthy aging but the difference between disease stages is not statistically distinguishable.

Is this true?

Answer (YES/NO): NO